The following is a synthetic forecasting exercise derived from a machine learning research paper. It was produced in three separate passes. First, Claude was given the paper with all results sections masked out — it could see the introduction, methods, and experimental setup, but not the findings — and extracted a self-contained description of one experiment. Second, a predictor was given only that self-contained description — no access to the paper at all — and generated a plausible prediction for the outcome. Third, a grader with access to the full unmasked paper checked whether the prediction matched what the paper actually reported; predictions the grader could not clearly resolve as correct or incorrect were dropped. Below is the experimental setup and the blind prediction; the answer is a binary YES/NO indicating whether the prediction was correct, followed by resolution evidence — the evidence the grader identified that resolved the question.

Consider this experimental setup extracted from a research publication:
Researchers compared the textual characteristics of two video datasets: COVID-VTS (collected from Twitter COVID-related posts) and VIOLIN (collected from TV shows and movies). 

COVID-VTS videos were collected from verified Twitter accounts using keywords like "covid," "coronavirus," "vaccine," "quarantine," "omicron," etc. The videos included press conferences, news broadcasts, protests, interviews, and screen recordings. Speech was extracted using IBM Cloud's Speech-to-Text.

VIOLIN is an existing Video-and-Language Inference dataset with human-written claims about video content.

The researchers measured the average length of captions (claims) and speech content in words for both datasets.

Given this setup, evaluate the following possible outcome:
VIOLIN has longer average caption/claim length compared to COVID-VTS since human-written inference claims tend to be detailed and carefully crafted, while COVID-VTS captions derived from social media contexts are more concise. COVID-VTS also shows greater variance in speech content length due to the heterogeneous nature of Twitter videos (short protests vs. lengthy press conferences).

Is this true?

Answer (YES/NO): NO